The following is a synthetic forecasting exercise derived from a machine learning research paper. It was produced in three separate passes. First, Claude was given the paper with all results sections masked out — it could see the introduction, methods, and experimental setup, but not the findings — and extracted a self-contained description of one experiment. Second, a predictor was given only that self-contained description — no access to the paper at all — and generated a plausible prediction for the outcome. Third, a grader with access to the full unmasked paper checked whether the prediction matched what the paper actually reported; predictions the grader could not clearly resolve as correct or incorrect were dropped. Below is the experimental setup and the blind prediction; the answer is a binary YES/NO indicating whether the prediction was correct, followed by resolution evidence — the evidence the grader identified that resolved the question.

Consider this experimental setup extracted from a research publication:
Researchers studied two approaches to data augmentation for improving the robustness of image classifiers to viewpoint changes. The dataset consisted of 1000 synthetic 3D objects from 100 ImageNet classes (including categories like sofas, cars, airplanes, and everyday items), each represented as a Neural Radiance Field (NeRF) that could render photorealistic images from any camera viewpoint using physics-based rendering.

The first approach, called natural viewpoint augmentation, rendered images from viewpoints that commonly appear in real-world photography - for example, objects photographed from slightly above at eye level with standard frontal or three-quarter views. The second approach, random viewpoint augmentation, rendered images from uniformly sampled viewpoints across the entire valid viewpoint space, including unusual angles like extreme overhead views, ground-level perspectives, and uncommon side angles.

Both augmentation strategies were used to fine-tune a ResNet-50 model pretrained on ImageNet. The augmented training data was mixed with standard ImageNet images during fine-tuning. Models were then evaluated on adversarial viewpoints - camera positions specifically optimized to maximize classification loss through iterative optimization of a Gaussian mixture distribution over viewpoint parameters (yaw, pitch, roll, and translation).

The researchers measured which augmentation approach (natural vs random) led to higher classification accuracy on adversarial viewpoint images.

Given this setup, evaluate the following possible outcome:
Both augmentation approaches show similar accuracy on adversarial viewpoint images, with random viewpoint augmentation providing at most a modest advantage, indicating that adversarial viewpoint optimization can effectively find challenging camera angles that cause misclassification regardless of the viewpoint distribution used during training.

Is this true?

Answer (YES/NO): NO